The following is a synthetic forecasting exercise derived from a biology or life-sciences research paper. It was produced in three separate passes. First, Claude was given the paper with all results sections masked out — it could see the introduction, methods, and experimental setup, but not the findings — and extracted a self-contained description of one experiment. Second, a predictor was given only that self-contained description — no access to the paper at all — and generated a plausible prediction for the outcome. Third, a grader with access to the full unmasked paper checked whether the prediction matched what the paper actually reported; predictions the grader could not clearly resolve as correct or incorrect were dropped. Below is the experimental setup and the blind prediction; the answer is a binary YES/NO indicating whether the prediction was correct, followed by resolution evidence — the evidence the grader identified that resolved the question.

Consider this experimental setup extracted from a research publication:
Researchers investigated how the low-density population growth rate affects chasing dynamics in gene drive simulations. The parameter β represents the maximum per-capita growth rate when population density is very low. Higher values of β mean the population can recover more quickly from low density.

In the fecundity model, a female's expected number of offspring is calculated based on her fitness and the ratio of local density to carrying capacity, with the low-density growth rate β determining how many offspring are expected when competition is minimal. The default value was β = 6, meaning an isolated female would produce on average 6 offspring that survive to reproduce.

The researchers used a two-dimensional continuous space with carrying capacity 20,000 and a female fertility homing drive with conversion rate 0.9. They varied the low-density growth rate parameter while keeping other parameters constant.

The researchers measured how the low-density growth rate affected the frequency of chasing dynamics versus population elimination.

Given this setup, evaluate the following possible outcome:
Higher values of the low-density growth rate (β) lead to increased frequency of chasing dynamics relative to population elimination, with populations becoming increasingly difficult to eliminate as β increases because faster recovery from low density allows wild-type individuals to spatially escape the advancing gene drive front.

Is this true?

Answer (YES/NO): YES